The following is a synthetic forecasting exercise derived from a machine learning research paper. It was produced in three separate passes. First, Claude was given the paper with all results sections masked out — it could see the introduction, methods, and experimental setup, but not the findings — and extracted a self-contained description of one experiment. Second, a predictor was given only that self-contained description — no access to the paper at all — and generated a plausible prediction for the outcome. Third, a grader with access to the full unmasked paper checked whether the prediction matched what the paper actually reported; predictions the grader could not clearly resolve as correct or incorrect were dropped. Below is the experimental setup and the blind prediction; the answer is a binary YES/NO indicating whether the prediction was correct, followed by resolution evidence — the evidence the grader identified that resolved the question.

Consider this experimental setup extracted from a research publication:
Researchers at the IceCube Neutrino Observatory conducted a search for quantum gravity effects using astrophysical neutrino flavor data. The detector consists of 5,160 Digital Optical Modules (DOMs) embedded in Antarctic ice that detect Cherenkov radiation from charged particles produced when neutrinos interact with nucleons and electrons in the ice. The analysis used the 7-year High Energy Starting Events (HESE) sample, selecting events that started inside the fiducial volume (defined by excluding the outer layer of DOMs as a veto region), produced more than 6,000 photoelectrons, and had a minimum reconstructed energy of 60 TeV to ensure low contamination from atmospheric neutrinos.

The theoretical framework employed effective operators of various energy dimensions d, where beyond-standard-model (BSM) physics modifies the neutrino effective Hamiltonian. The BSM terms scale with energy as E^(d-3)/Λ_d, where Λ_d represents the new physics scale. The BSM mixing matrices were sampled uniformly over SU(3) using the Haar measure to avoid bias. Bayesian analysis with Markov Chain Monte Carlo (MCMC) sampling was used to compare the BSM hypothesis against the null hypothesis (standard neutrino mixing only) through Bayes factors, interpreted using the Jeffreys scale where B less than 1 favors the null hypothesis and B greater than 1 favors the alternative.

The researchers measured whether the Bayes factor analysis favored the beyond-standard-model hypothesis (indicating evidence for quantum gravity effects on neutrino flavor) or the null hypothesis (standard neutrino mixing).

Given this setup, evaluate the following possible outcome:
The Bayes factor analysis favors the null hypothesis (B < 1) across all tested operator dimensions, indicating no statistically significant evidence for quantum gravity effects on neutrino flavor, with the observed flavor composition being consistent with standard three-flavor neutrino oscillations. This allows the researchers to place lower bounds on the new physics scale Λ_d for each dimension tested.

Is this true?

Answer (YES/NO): YES